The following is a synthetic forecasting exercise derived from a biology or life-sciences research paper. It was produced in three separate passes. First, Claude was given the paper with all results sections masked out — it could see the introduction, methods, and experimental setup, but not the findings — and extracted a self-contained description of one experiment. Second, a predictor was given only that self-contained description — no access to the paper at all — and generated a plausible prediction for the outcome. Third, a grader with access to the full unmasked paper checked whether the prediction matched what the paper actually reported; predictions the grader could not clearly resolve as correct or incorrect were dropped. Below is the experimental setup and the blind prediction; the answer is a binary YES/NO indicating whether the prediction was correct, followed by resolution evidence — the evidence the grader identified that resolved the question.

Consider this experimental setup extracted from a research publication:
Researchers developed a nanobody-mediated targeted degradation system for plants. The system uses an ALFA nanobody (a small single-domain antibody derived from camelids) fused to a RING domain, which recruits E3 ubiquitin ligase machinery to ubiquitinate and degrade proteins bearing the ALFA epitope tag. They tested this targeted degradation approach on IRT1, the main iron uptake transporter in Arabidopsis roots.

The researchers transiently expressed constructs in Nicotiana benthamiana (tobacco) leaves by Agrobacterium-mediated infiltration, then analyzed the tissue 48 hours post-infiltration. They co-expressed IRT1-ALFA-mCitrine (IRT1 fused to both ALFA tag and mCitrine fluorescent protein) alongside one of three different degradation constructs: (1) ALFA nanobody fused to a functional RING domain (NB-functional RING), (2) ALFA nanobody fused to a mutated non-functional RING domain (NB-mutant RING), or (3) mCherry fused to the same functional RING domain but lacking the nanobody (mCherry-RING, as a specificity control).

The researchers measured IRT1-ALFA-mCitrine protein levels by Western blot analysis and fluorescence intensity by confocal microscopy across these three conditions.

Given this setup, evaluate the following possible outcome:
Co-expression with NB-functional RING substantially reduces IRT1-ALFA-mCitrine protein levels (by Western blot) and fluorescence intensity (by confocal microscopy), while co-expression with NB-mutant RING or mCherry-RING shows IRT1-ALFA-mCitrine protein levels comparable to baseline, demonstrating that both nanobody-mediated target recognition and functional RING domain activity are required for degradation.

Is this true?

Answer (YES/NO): YES